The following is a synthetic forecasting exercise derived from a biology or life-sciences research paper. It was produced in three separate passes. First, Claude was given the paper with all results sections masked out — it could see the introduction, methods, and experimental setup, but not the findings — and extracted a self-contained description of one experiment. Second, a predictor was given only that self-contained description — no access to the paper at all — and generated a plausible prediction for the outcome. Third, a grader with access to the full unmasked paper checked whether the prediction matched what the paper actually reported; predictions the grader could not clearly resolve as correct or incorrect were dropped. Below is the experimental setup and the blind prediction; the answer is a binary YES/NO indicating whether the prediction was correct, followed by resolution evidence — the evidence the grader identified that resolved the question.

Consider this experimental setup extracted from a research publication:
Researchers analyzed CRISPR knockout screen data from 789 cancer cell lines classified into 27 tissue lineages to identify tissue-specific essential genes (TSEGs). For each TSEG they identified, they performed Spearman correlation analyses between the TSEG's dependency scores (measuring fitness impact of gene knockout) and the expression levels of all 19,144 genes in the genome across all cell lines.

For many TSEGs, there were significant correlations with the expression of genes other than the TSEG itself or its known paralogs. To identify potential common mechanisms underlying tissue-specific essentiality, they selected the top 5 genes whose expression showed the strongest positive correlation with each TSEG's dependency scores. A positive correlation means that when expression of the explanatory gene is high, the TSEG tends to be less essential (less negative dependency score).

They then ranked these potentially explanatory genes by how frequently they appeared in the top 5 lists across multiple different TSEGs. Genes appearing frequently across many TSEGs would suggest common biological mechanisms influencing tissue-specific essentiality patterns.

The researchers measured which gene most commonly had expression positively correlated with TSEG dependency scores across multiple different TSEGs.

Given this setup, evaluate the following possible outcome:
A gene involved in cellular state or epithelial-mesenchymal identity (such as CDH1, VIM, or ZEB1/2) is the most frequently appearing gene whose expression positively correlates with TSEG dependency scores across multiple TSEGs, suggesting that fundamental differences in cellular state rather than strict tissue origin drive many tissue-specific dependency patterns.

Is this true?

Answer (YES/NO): NO